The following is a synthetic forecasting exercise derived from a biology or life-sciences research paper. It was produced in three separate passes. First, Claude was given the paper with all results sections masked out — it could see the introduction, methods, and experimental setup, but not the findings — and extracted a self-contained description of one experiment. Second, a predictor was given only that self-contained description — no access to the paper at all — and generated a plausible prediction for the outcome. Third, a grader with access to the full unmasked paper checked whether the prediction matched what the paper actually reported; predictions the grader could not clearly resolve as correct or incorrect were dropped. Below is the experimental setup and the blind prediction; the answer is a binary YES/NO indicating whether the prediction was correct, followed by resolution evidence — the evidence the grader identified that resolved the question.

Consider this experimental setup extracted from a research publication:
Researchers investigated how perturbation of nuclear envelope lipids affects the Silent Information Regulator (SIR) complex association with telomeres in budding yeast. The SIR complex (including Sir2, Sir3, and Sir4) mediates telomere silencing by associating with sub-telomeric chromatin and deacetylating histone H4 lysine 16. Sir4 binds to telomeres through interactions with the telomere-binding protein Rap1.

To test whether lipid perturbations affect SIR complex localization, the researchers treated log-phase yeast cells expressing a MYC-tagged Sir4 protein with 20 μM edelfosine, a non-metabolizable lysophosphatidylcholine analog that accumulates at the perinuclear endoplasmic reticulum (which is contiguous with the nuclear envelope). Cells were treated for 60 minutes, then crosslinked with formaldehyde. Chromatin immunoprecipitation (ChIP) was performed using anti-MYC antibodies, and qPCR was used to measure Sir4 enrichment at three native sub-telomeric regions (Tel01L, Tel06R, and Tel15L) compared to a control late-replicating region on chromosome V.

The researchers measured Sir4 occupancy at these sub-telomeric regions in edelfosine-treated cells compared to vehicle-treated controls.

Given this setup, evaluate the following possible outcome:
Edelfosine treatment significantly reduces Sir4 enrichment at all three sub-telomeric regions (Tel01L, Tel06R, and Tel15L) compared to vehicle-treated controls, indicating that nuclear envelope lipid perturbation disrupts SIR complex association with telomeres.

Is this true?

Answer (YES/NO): YES